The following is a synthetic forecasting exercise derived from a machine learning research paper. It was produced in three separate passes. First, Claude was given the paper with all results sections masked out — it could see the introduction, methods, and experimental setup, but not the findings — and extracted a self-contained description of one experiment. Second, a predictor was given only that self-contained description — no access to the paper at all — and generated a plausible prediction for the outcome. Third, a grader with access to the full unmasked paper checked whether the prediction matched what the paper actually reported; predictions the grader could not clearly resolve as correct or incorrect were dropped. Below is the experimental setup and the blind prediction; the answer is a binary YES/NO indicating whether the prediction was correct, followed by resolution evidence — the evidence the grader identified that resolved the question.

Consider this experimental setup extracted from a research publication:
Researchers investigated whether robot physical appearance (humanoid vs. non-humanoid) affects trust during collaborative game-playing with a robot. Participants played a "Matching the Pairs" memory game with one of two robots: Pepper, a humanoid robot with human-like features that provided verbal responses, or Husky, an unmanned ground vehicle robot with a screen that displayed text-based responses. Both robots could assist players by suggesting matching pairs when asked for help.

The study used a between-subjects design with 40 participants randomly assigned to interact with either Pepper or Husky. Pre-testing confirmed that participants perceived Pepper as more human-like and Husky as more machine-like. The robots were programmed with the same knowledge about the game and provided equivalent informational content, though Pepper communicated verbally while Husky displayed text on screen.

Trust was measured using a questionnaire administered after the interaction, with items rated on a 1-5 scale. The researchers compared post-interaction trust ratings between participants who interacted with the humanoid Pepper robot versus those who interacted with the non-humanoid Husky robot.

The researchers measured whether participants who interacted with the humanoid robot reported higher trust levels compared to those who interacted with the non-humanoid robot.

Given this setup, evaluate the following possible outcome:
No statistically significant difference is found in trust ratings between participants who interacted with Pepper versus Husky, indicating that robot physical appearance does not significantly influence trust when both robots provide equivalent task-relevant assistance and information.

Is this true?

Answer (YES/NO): YES